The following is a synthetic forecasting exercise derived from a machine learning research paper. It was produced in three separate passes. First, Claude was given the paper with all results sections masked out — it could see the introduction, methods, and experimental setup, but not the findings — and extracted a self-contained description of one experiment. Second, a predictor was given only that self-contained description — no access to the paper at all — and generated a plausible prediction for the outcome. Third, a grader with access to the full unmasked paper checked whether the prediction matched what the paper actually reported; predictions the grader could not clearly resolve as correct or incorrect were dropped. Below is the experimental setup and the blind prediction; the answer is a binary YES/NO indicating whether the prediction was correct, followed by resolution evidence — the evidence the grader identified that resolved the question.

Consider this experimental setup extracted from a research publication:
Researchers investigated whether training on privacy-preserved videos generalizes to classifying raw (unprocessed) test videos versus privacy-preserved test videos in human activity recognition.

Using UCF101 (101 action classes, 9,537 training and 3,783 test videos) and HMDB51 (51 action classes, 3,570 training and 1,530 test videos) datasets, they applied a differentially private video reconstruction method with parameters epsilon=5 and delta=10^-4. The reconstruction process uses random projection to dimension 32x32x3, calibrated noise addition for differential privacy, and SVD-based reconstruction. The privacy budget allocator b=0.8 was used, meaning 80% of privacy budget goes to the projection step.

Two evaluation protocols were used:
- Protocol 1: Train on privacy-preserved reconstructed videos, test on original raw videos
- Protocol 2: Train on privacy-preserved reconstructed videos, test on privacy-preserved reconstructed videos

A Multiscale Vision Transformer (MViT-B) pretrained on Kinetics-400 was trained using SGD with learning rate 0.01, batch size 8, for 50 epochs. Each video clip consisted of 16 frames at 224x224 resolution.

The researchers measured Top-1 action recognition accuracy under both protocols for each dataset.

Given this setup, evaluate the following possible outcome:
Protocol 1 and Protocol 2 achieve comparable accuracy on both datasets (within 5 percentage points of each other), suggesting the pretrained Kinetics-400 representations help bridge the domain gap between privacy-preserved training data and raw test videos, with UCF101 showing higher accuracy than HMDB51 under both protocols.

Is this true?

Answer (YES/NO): NO